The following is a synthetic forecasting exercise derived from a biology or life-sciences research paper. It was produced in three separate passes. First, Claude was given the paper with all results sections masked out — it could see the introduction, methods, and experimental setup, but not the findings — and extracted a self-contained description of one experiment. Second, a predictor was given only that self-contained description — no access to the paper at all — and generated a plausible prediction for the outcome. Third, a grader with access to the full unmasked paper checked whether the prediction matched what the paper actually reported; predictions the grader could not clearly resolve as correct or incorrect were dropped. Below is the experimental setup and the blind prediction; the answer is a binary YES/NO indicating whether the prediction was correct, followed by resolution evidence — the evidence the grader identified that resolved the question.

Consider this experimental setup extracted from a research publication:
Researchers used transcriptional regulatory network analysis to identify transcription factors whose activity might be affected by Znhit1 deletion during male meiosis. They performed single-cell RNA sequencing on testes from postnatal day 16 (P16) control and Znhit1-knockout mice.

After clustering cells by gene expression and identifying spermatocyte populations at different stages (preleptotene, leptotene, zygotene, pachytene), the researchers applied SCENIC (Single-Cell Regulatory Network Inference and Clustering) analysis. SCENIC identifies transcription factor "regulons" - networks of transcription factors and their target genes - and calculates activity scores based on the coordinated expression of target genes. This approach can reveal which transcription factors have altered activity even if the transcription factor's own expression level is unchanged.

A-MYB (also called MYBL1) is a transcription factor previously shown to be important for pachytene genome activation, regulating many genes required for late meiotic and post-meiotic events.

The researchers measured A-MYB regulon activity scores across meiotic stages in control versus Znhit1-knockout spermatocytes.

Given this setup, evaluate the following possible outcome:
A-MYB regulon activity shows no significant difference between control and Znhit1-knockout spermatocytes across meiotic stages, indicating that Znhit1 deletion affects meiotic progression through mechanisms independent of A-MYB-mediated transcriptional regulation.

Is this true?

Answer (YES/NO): NO